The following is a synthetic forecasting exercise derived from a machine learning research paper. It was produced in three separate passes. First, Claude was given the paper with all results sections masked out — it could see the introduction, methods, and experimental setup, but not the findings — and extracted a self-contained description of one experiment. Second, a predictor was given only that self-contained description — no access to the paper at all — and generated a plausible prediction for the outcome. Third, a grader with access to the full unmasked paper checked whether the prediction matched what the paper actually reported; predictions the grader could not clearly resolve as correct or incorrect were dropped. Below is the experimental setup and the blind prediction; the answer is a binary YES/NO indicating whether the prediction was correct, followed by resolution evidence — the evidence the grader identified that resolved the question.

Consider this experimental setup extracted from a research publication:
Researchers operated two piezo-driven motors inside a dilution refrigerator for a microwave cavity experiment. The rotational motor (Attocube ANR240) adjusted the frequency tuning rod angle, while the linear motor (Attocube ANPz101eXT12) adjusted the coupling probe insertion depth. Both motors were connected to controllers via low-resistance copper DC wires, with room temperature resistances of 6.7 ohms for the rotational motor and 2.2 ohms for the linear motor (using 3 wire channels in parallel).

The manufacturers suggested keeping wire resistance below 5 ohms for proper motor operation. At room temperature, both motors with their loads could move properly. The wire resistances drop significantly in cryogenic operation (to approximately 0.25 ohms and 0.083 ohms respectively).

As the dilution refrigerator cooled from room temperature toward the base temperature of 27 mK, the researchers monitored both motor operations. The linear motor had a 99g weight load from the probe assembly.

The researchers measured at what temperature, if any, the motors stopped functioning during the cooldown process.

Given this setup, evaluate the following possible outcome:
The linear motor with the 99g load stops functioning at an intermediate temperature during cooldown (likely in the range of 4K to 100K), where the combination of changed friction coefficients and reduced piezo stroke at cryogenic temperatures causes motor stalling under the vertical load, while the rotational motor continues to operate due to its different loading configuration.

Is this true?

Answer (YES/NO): YES